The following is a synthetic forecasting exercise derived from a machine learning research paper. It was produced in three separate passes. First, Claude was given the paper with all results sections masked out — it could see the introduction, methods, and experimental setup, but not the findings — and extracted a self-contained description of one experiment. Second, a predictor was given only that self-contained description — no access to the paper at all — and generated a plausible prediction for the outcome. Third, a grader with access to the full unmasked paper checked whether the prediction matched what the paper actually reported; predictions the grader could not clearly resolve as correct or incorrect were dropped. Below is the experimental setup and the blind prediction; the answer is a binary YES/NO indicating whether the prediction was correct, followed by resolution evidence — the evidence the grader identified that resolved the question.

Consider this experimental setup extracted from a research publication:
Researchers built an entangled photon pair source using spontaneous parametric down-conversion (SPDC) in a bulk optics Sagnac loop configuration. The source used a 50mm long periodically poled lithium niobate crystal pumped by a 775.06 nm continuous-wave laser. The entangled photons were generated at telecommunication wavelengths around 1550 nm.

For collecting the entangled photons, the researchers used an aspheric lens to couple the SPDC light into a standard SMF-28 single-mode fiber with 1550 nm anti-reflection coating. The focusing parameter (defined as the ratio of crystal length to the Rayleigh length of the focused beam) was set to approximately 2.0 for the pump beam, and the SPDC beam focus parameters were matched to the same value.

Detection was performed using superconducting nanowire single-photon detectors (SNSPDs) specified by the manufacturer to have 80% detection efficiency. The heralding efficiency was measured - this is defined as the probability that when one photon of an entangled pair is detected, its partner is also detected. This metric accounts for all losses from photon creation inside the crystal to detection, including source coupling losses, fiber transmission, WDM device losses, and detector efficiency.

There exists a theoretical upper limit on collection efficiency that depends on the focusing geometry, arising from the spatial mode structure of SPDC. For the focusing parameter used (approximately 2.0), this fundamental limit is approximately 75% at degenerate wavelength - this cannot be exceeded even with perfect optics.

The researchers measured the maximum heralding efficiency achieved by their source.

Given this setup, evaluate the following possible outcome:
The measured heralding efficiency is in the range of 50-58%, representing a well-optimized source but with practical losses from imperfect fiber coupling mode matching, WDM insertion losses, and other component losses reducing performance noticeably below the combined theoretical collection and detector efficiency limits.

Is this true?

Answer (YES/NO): NO